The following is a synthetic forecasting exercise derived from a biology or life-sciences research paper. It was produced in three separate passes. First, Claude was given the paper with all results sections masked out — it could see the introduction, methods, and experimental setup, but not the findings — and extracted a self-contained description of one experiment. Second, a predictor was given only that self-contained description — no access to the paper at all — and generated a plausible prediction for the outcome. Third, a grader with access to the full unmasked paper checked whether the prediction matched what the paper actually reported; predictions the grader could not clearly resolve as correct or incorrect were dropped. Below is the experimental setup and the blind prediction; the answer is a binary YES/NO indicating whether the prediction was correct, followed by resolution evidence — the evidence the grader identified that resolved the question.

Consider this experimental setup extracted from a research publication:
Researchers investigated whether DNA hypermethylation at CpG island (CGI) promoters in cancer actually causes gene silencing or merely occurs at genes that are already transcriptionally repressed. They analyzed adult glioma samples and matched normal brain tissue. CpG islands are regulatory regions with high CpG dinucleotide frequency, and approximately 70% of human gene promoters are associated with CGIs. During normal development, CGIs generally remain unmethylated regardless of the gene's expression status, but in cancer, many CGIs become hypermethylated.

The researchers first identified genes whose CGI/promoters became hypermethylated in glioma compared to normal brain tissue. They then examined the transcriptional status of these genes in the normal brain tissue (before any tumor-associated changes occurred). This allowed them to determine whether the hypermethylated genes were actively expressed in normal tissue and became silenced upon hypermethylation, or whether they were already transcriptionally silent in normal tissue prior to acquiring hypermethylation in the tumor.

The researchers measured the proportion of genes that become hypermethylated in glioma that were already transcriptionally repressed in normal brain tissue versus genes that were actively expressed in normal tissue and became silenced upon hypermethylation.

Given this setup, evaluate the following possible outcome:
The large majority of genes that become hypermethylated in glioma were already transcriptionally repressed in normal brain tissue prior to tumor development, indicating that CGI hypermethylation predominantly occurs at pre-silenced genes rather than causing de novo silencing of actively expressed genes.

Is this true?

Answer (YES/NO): YES